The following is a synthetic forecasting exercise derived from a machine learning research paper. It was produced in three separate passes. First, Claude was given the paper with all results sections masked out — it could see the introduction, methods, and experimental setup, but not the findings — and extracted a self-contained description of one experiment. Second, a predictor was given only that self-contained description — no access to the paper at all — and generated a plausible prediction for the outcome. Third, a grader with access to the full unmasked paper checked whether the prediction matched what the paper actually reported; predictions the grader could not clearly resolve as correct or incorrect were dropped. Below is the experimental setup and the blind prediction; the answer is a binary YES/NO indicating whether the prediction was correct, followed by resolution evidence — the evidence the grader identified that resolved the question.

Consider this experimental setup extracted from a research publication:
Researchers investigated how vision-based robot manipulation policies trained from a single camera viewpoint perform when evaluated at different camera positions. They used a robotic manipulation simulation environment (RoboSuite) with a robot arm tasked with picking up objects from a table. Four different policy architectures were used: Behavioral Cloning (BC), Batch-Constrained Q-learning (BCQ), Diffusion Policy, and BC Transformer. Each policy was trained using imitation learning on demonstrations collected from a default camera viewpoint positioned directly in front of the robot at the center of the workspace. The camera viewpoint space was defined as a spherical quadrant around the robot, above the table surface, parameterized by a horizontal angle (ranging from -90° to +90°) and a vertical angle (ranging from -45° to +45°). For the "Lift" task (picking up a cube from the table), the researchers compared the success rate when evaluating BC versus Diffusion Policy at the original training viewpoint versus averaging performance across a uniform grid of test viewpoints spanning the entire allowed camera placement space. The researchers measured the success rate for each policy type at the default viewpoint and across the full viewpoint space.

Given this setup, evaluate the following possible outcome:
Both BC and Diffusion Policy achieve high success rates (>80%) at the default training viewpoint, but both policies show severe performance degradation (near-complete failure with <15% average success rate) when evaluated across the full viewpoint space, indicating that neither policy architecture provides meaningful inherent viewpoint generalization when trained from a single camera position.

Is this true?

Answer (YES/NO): NO